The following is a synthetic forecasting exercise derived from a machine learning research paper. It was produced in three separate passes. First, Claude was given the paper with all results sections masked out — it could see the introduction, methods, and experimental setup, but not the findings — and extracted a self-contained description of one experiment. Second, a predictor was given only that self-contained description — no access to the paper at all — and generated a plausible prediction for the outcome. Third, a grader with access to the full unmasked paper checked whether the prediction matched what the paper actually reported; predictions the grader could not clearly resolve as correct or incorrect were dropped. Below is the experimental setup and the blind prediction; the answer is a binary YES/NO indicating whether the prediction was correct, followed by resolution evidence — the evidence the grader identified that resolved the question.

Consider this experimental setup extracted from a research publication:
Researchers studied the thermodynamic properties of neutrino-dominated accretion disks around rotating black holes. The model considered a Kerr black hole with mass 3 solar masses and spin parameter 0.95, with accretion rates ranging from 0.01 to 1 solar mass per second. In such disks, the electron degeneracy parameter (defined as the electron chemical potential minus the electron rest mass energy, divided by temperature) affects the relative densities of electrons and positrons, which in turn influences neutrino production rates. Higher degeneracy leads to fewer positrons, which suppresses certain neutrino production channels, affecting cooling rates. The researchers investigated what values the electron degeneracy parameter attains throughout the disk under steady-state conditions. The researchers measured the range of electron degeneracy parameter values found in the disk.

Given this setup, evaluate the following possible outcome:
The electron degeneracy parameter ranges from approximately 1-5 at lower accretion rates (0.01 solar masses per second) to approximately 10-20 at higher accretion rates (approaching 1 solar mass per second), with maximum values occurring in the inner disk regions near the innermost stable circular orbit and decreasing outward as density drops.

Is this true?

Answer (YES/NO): NO